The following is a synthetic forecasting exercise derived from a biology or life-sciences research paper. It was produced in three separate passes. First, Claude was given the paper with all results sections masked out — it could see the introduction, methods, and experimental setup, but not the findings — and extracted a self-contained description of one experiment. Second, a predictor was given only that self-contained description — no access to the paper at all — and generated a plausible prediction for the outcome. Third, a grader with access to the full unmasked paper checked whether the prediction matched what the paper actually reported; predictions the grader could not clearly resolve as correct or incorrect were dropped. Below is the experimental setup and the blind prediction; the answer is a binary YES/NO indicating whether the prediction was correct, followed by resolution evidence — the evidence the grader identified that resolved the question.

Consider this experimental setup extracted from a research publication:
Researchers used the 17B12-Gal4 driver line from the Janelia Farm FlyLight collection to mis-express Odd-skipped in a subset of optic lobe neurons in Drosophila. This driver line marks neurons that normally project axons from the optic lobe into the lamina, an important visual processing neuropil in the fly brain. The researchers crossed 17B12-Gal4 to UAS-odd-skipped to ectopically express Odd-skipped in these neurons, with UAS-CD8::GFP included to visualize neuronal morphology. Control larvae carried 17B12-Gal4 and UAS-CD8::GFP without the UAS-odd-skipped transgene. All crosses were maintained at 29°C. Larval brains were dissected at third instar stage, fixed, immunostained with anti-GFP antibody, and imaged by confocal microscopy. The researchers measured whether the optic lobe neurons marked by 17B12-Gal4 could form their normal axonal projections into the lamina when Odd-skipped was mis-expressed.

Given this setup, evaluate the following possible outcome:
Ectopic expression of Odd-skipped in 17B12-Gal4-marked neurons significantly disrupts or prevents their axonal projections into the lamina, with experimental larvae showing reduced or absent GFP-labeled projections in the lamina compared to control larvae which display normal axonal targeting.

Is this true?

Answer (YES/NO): YES